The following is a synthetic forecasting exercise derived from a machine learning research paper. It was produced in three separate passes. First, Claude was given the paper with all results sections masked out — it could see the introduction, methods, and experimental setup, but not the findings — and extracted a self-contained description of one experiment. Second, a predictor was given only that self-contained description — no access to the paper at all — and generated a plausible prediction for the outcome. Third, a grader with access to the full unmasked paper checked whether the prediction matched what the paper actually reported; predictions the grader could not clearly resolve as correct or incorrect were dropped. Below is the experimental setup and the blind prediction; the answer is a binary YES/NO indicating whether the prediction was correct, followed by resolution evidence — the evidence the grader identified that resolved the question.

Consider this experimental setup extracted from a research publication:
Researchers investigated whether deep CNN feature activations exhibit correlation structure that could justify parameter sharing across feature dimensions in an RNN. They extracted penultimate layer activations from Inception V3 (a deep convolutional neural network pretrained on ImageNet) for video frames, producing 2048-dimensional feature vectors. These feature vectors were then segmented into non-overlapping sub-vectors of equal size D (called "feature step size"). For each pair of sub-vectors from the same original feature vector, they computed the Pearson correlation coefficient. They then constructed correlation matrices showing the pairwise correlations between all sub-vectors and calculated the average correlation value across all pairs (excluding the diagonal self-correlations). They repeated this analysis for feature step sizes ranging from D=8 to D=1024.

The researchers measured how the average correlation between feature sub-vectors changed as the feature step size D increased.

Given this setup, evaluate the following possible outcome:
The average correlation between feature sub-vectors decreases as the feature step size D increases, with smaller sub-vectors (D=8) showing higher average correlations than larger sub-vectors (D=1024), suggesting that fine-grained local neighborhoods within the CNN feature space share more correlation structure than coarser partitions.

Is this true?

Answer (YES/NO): YES